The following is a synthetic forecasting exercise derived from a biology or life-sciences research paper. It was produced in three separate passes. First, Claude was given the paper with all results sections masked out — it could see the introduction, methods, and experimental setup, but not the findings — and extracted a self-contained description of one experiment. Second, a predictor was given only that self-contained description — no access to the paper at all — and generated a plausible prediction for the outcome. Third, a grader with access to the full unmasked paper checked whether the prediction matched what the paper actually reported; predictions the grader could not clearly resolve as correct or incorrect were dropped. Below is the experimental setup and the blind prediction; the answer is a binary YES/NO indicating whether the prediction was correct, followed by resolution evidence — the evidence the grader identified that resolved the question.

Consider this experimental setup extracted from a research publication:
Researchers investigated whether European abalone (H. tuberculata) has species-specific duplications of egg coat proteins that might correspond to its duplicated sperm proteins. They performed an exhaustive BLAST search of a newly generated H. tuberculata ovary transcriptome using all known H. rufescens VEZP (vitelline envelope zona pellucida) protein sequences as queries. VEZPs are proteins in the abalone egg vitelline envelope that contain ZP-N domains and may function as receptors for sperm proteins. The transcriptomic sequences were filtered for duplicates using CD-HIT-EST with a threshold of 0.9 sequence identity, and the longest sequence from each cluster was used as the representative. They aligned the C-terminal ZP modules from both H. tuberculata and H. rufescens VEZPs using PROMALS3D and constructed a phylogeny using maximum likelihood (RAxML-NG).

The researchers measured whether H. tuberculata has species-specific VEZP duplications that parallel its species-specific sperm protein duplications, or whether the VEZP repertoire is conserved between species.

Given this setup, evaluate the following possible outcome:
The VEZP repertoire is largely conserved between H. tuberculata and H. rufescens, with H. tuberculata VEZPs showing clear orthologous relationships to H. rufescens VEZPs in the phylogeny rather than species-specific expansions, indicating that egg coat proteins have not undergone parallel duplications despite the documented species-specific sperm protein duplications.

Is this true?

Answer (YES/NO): YES